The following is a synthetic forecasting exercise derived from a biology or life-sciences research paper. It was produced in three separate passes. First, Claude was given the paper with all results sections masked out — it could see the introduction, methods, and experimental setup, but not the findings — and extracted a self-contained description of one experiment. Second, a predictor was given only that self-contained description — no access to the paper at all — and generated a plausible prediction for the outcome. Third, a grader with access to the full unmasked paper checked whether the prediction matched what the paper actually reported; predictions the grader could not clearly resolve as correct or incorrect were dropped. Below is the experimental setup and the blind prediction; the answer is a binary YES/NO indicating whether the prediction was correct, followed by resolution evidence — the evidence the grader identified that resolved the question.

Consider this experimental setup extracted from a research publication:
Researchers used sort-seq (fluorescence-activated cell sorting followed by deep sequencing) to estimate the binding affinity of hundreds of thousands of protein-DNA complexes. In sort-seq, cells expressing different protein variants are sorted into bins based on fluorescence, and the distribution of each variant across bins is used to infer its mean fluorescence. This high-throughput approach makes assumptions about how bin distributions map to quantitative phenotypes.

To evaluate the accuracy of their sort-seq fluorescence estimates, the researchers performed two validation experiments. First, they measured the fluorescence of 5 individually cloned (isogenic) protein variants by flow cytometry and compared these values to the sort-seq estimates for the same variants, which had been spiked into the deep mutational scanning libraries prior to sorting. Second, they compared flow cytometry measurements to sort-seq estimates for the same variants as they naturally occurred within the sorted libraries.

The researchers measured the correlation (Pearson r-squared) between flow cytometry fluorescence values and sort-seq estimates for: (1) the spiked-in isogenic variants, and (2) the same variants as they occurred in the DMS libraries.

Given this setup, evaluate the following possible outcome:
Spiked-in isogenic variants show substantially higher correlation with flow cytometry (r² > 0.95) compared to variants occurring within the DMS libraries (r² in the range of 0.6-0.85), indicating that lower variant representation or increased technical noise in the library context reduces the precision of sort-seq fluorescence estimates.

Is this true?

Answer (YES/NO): NO